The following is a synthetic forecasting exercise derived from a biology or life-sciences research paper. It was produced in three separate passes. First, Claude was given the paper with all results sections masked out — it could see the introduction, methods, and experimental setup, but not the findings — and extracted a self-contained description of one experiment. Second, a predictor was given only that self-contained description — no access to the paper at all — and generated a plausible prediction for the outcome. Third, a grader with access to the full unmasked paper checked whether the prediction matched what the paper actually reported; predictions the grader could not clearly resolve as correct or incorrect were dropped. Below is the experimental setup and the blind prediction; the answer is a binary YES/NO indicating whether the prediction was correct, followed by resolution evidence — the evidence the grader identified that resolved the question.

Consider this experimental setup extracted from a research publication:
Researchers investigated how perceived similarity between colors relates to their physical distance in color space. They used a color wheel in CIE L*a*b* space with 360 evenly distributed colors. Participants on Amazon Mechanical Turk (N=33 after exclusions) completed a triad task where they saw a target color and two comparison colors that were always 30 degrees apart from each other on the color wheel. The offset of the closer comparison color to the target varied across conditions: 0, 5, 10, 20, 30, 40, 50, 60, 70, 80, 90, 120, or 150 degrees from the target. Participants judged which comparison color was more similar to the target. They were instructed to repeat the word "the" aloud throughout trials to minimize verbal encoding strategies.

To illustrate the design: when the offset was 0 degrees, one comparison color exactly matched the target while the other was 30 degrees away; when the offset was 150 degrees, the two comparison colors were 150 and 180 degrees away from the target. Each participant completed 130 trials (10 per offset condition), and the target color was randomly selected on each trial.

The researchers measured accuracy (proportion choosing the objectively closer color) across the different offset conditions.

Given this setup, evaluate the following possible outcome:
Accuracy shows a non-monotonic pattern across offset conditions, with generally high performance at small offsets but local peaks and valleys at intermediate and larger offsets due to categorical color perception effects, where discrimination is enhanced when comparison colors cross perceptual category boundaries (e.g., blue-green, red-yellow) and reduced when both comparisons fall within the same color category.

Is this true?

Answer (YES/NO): NO